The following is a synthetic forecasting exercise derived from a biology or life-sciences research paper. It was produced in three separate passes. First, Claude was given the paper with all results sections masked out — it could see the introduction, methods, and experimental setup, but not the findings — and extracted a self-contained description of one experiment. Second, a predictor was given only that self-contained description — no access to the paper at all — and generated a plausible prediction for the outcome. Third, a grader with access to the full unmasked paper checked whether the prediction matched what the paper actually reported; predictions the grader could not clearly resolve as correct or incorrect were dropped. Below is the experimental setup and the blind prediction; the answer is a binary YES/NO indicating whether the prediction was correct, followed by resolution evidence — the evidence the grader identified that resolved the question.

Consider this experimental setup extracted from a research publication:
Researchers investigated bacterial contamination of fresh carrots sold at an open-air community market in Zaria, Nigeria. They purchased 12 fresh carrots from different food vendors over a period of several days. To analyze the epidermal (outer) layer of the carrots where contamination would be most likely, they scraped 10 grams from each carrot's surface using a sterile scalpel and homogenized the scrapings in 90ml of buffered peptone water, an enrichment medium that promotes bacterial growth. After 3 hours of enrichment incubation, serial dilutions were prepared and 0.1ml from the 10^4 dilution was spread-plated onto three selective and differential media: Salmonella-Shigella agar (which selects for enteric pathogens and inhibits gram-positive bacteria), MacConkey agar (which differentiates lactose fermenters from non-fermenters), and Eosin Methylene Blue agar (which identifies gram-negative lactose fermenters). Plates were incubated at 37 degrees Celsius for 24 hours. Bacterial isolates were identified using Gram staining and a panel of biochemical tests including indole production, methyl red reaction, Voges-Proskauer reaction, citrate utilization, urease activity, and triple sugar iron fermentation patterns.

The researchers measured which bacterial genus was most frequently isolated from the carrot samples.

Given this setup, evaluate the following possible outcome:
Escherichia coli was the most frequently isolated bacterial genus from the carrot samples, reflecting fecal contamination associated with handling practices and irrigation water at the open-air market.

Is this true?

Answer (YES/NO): NO